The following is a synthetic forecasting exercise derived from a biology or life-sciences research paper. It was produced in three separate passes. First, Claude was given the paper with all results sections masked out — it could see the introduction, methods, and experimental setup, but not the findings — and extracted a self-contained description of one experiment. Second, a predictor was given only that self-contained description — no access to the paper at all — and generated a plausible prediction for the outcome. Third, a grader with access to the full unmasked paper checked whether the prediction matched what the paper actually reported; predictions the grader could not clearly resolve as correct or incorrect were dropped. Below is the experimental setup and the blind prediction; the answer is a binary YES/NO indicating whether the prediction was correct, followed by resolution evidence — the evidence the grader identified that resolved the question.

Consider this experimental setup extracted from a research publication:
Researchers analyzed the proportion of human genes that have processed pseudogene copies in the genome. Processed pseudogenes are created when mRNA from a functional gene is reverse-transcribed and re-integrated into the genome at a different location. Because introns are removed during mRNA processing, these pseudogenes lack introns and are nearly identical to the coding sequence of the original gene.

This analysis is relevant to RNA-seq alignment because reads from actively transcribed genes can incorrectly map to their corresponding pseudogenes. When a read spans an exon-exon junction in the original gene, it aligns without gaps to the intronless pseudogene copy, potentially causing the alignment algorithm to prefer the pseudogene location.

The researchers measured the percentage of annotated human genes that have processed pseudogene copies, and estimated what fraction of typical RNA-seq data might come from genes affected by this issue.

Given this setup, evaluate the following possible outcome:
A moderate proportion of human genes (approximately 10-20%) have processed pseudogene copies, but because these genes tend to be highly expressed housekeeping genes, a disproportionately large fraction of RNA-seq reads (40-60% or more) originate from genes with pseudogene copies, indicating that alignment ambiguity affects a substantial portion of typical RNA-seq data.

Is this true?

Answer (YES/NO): NO